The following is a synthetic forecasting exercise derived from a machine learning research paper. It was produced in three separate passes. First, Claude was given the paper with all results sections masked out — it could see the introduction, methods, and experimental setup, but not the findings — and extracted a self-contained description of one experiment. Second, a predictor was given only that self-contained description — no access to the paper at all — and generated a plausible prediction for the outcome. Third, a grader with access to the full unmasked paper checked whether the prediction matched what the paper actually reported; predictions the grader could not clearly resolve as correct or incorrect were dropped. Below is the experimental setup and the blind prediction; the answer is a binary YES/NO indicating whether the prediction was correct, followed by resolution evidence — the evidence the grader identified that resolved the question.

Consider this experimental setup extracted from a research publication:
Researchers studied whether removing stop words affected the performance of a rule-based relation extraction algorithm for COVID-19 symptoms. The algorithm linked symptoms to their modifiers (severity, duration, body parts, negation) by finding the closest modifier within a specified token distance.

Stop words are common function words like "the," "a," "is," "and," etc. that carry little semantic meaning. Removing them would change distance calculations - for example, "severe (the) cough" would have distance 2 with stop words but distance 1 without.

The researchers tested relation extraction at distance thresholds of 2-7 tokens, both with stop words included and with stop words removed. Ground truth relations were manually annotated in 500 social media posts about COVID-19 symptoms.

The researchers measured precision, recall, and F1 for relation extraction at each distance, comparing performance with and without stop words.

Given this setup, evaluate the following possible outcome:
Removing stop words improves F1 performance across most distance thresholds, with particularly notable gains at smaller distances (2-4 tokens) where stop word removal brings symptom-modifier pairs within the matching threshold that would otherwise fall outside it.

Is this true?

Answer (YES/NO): NO